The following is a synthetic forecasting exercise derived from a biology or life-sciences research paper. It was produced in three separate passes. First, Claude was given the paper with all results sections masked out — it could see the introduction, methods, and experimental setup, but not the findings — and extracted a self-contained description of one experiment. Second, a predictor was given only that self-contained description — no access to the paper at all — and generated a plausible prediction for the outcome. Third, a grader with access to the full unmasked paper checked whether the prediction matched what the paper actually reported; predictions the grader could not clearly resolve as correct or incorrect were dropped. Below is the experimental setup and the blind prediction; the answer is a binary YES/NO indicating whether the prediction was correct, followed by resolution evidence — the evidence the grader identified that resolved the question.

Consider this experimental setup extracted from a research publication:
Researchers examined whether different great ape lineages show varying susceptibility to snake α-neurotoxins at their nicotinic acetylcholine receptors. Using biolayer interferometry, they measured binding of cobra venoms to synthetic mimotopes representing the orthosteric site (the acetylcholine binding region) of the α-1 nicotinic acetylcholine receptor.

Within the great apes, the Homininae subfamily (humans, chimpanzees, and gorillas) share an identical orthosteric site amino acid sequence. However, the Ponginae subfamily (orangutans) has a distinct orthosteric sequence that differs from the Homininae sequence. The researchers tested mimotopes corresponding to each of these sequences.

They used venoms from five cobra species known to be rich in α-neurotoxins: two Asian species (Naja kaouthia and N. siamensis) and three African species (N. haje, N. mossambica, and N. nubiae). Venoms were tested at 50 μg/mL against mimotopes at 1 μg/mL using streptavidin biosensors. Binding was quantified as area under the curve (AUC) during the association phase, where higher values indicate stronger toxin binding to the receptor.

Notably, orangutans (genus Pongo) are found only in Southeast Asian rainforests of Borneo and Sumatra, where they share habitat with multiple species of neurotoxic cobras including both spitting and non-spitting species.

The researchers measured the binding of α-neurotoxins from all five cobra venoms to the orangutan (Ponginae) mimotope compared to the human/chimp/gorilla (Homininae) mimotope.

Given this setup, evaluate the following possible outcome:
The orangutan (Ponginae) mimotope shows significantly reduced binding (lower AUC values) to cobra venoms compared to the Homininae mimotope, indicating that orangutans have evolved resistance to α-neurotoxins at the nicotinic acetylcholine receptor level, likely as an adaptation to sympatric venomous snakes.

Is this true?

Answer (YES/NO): NO